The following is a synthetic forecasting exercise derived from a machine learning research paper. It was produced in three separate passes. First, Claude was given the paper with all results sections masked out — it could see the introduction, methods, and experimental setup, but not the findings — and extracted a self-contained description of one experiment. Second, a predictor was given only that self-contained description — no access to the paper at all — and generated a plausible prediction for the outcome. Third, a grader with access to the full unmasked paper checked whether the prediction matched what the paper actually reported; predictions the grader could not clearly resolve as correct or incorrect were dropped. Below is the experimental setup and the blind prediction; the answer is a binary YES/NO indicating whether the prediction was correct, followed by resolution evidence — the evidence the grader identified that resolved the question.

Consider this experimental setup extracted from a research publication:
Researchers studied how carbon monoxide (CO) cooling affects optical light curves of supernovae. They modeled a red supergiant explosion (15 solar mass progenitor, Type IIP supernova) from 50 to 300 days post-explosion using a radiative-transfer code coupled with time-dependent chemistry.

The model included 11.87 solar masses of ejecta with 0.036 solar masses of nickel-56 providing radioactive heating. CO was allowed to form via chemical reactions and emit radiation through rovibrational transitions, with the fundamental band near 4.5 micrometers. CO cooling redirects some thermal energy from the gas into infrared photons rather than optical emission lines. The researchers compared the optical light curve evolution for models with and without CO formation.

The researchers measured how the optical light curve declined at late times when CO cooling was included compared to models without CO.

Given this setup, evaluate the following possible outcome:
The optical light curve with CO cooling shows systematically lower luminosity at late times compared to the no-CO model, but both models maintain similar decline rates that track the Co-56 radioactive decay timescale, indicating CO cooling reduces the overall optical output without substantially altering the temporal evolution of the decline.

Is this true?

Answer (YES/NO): NO